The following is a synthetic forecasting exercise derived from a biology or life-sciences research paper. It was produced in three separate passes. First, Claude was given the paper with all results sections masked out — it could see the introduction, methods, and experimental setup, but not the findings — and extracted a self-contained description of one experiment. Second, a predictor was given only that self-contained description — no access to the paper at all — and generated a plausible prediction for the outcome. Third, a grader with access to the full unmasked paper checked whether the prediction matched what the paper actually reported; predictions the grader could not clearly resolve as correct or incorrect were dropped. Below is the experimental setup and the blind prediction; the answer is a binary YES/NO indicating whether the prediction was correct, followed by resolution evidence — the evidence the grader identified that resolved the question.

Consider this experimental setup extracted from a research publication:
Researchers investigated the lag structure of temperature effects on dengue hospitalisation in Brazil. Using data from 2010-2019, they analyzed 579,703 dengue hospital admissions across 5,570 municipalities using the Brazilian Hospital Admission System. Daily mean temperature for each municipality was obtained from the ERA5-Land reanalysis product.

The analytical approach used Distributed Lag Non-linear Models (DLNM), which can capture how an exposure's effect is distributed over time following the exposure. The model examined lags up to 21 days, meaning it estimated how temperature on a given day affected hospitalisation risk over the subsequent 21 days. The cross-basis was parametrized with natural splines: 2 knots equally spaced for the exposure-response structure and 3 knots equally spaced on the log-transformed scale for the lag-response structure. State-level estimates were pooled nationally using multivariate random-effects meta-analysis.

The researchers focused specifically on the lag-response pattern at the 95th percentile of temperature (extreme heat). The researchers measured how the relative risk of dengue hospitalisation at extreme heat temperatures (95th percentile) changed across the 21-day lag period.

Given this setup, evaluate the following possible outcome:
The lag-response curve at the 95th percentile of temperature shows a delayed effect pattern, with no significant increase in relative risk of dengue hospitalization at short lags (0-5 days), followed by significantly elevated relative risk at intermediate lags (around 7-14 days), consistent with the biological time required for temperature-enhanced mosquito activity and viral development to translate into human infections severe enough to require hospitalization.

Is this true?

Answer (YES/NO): NO